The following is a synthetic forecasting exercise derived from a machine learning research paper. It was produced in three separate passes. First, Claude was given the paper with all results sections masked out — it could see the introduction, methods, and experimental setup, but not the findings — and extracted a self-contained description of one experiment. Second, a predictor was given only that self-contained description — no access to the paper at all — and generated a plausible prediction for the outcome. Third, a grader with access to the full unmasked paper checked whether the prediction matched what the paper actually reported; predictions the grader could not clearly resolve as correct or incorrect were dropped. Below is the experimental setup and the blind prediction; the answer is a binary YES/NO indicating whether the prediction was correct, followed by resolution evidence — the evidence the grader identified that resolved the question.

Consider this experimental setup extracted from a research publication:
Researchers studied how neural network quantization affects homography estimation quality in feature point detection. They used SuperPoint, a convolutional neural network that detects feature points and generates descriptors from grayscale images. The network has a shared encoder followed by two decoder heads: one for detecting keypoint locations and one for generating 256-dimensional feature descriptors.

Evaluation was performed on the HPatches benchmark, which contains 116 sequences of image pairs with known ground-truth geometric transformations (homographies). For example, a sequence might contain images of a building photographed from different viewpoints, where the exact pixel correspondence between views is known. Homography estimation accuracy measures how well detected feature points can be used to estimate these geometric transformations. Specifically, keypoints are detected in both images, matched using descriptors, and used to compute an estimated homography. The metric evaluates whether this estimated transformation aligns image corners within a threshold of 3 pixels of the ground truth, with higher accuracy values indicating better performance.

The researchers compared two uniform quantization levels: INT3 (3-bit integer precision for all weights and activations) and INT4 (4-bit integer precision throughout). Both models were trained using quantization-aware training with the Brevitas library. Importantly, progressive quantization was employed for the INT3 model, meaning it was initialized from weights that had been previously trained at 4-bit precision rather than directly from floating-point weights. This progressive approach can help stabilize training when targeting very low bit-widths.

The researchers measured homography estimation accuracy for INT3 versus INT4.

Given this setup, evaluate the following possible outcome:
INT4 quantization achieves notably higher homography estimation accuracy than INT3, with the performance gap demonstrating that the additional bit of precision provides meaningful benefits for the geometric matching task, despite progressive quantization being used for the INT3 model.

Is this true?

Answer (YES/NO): NO